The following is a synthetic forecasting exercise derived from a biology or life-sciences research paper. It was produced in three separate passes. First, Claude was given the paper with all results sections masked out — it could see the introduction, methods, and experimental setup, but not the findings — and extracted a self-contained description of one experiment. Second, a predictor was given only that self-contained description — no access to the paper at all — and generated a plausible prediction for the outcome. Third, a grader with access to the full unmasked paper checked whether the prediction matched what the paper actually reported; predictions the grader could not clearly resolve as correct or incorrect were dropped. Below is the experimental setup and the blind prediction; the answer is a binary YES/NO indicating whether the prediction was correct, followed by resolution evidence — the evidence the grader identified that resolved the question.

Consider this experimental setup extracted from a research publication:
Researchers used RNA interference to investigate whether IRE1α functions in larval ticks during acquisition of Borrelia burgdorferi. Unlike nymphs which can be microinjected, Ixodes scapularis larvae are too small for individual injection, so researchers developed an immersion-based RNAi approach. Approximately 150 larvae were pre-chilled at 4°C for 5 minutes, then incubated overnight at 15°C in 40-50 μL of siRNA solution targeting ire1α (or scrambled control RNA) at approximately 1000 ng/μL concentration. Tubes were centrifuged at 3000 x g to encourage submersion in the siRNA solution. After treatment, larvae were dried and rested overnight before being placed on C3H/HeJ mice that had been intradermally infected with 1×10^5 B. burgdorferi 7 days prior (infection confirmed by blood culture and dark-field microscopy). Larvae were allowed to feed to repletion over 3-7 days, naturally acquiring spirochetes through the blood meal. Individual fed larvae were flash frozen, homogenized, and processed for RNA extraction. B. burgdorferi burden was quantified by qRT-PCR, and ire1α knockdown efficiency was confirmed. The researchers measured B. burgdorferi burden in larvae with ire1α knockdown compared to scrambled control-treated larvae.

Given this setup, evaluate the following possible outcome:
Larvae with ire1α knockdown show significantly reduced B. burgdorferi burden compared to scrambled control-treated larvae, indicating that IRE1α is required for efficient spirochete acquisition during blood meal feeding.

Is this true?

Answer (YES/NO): NO